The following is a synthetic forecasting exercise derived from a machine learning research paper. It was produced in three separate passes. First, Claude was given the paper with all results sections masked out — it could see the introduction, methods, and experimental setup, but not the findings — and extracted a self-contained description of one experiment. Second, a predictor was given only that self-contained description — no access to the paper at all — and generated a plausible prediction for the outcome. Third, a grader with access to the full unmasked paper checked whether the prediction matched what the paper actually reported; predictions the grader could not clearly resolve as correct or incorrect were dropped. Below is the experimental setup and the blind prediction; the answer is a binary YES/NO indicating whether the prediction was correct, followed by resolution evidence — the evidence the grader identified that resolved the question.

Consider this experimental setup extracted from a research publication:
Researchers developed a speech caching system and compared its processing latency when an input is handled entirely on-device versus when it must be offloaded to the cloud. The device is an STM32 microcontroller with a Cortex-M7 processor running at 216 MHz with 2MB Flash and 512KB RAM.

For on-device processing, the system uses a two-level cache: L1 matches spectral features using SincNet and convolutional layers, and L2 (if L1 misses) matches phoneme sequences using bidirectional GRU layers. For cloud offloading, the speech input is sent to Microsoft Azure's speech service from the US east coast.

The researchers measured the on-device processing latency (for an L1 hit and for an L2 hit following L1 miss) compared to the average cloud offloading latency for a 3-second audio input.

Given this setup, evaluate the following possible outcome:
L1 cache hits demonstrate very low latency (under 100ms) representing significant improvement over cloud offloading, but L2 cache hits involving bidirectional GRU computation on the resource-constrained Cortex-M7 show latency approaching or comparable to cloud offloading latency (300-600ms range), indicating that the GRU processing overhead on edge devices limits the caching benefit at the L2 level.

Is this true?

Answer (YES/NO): NO